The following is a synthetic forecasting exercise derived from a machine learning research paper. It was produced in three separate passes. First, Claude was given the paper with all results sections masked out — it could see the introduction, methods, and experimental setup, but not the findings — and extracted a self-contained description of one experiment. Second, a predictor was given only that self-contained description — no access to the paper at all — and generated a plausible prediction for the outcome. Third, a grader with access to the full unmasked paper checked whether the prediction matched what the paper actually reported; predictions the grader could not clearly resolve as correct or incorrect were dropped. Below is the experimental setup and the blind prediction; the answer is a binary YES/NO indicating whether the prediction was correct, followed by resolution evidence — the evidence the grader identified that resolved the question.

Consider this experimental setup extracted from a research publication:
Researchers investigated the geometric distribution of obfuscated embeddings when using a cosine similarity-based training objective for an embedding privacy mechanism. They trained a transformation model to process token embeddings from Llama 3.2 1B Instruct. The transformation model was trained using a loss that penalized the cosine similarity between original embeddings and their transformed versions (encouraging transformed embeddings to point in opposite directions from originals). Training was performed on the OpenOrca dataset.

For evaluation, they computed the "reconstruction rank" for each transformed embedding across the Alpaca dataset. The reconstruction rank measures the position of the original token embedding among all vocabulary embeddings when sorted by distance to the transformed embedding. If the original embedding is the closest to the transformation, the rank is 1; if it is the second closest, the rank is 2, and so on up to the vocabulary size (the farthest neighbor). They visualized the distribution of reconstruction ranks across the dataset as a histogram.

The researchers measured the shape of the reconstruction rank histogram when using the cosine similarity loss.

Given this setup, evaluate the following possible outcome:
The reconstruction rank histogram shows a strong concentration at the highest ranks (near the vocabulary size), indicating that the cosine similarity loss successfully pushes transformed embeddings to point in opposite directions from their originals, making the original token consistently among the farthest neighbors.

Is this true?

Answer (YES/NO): NO